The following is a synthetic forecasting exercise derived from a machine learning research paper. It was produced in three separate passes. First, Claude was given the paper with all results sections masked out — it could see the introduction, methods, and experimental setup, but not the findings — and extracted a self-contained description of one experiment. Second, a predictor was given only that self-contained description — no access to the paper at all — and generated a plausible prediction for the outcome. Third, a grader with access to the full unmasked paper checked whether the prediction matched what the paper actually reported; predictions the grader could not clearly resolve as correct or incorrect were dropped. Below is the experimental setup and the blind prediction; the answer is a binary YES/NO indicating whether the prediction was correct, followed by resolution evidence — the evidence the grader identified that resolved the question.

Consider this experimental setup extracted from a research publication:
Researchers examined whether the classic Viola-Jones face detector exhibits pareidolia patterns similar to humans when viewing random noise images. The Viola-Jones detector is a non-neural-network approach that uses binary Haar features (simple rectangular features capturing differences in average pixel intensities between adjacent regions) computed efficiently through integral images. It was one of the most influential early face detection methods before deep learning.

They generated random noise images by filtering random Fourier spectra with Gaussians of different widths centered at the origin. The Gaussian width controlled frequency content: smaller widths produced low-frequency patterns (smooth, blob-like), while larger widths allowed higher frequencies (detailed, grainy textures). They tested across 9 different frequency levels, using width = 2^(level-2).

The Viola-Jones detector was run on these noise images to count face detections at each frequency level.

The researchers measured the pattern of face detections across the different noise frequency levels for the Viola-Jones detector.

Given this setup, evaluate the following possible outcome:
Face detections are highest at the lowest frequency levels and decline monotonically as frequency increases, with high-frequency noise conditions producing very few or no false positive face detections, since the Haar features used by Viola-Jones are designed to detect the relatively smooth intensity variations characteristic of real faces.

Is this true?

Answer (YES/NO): NO